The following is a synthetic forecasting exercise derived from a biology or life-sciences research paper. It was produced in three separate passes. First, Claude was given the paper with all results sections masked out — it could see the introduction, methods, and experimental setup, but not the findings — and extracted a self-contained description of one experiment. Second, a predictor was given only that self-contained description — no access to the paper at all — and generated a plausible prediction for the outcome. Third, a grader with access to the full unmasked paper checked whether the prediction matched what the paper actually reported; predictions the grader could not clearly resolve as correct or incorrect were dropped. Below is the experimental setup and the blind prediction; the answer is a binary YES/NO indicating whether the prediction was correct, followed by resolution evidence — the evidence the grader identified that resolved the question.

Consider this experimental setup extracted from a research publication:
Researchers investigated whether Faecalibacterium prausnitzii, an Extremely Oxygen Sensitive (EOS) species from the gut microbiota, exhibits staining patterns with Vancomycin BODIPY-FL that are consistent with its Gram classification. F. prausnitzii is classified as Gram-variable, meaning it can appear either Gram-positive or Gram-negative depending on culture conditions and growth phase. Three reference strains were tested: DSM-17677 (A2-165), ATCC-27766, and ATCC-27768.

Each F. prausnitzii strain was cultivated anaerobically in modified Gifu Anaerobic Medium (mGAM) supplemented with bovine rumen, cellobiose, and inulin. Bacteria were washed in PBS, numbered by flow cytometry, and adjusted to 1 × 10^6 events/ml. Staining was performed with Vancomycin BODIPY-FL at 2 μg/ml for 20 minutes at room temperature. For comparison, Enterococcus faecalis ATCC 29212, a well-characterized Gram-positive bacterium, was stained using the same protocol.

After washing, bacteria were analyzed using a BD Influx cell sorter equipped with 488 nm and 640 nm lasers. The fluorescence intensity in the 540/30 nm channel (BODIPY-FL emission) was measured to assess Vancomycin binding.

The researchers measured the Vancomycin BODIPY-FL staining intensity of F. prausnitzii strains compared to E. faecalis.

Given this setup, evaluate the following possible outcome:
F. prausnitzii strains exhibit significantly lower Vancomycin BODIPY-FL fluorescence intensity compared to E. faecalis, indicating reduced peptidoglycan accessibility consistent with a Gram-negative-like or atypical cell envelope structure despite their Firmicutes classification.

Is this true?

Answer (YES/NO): YES